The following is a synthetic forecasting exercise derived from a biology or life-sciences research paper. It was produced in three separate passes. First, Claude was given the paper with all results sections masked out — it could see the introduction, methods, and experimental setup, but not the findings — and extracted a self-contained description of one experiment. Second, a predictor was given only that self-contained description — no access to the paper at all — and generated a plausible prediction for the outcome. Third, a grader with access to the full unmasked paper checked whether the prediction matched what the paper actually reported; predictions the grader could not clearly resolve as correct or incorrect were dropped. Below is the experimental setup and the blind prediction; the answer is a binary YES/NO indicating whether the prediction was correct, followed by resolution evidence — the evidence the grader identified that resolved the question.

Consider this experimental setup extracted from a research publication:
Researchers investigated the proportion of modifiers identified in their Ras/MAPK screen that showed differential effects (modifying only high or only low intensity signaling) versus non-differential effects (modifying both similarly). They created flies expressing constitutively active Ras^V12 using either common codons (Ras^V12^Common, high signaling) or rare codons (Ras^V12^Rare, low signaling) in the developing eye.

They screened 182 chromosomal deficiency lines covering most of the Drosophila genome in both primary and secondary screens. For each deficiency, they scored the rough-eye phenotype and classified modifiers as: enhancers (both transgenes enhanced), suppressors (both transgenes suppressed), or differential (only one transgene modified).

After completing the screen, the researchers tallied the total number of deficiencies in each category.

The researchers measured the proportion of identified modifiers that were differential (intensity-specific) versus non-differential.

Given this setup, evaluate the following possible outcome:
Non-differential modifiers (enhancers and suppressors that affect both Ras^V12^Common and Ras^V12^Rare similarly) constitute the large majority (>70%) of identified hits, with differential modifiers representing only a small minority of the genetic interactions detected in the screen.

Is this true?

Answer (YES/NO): YES